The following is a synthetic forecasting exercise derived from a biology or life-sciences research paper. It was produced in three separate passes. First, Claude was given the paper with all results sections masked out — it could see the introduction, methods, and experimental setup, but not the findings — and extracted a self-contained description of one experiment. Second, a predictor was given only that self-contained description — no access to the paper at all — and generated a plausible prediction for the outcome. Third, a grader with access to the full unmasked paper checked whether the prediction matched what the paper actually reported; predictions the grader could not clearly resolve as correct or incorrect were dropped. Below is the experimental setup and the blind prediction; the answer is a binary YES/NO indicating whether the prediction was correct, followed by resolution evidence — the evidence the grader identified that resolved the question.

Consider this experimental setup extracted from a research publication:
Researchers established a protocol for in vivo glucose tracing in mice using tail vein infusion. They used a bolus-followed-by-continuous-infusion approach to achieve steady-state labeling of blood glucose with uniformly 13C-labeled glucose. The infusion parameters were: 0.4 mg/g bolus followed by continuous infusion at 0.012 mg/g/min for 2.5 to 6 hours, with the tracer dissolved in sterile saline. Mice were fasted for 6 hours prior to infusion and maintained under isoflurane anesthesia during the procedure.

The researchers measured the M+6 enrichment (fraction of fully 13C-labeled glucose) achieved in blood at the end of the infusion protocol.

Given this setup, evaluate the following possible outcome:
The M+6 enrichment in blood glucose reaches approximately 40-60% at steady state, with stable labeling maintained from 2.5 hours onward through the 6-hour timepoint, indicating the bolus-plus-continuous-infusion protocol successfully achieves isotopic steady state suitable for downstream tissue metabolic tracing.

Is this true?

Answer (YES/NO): NO